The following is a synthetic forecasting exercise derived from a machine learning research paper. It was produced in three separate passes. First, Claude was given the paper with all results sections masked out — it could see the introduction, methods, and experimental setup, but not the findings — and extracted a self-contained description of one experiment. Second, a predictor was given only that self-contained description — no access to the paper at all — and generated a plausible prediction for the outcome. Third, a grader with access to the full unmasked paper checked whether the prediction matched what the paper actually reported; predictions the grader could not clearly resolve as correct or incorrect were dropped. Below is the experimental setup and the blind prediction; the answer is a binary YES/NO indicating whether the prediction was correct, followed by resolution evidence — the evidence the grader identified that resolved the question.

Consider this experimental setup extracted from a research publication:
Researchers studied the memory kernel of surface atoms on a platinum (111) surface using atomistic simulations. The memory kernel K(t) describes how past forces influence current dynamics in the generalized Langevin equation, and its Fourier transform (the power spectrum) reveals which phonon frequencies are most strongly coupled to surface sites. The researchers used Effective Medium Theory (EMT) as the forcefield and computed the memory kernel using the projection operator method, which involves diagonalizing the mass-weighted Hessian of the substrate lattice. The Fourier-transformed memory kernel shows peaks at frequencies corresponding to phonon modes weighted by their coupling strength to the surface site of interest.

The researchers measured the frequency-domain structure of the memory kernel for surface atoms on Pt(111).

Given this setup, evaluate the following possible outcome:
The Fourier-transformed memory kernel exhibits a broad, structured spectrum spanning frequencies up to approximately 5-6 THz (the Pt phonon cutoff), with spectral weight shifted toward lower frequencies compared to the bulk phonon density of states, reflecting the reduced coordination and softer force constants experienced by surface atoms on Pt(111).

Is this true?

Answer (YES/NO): NO